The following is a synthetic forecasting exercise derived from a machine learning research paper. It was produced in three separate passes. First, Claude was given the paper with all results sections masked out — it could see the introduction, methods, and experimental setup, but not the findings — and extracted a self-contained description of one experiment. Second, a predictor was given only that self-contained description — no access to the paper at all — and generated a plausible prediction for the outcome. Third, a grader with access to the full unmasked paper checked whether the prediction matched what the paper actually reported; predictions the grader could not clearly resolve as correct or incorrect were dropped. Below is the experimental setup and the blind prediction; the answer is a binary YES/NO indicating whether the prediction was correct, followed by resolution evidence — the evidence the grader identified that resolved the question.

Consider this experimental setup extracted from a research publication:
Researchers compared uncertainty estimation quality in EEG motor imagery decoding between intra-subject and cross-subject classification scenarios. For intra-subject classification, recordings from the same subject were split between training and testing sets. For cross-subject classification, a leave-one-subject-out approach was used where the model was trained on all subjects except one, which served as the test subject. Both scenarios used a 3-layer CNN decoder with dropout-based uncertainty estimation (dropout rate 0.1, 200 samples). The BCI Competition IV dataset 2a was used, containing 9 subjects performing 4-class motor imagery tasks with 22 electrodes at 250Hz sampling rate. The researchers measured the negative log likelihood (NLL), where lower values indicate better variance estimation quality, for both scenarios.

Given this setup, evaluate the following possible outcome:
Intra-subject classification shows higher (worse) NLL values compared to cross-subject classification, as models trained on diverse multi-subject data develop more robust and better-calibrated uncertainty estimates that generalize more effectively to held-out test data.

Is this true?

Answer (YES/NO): NO